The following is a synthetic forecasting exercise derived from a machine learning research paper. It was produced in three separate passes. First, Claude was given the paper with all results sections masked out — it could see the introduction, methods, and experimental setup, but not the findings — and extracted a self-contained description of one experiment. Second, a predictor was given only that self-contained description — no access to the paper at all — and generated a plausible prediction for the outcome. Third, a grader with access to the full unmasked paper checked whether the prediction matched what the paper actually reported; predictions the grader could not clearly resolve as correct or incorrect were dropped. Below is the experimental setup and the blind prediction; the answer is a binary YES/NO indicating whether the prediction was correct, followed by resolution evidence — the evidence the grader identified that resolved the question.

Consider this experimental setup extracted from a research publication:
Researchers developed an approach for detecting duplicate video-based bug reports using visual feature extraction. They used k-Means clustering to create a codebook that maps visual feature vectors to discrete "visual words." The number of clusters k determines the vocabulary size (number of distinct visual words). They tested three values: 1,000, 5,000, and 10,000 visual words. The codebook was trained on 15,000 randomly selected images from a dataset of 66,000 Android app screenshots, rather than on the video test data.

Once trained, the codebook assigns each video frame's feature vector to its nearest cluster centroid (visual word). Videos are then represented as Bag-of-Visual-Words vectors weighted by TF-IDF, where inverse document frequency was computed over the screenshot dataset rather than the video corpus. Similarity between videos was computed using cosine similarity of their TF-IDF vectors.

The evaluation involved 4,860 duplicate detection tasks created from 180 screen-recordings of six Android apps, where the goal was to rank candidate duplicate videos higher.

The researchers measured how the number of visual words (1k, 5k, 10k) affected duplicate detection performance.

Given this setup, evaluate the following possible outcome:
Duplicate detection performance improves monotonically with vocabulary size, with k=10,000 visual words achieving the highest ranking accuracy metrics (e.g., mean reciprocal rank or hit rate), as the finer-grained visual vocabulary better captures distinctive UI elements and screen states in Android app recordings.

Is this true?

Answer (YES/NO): NO